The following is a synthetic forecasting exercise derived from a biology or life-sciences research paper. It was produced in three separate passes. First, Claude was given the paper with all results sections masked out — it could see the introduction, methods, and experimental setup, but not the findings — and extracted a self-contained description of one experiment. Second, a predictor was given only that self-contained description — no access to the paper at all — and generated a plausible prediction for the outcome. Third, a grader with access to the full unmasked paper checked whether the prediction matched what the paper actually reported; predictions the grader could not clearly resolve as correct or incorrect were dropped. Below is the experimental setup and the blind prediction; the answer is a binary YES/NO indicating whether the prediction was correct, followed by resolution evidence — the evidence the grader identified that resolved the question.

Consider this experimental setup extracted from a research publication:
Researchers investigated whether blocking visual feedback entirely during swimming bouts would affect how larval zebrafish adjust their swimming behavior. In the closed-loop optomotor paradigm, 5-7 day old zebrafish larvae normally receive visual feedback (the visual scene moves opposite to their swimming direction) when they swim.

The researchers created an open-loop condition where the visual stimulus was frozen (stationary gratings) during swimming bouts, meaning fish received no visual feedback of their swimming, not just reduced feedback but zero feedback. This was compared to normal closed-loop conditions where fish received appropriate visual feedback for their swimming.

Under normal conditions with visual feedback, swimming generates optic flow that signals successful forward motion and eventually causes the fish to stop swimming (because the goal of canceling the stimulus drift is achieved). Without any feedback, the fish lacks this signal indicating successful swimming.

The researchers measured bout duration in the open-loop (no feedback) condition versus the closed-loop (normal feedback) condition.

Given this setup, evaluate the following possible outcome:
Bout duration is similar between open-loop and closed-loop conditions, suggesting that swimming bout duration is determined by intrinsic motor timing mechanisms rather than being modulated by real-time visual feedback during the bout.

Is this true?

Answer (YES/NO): NO